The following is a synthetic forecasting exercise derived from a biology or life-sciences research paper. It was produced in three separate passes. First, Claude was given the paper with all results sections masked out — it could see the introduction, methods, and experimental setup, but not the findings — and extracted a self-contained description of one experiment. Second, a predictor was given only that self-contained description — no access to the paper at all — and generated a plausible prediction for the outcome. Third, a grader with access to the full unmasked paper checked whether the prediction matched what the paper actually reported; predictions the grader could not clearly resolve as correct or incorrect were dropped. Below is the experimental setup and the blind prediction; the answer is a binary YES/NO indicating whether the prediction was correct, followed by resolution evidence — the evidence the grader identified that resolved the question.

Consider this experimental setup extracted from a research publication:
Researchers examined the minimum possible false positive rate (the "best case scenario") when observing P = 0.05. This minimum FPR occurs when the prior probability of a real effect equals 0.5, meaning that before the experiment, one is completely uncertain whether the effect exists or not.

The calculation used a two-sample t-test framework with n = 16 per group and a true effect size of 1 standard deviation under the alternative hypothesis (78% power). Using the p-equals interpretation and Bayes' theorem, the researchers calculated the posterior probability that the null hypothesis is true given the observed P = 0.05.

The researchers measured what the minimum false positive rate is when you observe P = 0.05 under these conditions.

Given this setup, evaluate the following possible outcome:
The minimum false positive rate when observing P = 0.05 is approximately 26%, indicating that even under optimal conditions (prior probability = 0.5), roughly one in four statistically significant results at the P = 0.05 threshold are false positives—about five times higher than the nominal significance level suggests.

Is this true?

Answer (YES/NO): YES